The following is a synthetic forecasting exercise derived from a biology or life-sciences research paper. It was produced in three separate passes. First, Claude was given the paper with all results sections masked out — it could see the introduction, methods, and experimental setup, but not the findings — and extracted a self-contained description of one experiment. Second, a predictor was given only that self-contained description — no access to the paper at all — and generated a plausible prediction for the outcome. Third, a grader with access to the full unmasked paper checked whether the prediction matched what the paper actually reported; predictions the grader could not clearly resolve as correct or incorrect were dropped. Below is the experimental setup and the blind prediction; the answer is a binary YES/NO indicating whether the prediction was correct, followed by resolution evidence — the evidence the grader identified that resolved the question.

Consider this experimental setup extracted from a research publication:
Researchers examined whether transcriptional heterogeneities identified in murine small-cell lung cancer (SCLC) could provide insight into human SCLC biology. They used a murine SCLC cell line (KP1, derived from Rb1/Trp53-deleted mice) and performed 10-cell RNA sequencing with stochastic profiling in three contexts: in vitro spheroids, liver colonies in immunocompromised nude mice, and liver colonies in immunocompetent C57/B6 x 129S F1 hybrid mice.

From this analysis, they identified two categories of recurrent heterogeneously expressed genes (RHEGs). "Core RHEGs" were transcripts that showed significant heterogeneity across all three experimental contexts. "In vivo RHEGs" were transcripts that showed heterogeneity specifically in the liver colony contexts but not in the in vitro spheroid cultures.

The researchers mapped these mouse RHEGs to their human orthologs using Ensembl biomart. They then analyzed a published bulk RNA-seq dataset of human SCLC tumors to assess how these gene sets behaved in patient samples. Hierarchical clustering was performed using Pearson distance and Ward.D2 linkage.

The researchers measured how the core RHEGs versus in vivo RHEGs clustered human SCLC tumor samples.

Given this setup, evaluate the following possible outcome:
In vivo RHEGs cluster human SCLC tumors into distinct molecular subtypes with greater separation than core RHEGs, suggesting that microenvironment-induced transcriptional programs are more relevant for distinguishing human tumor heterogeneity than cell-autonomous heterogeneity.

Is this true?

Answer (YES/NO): NO